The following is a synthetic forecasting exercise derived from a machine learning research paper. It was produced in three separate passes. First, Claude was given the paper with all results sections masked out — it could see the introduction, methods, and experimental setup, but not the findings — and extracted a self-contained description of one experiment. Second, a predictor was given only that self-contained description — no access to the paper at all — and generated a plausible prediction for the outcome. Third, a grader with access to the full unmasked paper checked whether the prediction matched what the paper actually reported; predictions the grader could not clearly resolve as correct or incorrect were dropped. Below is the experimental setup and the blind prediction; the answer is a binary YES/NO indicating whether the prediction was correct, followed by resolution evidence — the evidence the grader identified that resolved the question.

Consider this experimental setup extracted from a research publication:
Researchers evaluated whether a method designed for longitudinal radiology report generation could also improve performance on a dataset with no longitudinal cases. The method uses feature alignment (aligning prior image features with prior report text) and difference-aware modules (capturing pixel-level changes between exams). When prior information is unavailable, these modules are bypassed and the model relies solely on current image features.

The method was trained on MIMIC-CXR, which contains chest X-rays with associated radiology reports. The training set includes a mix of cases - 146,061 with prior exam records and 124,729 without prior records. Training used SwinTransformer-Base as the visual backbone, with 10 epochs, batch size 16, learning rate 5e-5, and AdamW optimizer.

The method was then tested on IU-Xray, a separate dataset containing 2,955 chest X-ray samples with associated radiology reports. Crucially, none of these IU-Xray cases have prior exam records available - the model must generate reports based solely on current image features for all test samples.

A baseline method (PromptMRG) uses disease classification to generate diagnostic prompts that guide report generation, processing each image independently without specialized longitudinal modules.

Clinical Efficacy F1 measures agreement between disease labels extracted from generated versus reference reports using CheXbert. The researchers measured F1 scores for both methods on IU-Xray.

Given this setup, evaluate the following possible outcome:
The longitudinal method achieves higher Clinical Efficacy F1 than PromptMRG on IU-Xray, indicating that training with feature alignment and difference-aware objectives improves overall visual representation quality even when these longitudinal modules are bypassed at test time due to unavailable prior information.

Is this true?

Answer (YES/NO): YES